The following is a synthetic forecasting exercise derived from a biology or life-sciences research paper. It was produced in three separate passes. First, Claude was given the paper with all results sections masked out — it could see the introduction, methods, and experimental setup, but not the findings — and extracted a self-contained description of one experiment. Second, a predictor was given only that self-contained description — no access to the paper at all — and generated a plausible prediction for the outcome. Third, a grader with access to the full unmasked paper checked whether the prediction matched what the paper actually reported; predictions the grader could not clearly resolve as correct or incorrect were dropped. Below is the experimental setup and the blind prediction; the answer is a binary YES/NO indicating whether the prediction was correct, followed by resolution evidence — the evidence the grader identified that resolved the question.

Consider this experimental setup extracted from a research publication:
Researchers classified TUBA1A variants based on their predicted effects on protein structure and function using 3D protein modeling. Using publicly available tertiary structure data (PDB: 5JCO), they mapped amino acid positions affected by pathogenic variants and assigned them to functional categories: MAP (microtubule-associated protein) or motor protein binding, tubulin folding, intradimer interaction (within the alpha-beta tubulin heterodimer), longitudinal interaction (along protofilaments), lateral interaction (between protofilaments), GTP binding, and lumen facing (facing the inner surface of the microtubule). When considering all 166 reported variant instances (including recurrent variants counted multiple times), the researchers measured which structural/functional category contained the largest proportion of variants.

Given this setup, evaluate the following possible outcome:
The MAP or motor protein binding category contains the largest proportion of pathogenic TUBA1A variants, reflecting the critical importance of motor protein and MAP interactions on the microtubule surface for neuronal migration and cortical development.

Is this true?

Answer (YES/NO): YES